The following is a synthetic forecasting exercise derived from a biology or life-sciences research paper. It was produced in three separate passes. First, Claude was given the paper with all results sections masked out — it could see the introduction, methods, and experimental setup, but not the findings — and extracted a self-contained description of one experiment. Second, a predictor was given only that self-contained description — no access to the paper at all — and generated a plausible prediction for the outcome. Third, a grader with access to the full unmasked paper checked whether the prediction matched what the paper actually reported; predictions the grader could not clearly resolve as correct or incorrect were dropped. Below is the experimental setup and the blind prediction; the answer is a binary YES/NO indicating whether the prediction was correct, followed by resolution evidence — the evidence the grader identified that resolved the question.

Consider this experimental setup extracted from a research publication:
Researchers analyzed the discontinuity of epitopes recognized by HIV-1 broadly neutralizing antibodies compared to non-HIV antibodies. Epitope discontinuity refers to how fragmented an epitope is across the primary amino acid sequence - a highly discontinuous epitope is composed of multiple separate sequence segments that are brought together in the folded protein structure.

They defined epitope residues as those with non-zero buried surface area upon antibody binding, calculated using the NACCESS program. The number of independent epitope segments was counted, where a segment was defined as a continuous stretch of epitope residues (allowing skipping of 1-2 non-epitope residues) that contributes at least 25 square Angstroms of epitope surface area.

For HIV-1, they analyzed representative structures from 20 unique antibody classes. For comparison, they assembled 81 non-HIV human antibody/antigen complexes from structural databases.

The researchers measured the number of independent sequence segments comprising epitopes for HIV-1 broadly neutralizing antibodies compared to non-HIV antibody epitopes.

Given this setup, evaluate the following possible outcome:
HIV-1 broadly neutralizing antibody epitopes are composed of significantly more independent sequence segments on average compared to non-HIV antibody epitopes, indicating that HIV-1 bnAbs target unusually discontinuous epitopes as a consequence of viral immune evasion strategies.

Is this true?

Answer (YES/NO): YES